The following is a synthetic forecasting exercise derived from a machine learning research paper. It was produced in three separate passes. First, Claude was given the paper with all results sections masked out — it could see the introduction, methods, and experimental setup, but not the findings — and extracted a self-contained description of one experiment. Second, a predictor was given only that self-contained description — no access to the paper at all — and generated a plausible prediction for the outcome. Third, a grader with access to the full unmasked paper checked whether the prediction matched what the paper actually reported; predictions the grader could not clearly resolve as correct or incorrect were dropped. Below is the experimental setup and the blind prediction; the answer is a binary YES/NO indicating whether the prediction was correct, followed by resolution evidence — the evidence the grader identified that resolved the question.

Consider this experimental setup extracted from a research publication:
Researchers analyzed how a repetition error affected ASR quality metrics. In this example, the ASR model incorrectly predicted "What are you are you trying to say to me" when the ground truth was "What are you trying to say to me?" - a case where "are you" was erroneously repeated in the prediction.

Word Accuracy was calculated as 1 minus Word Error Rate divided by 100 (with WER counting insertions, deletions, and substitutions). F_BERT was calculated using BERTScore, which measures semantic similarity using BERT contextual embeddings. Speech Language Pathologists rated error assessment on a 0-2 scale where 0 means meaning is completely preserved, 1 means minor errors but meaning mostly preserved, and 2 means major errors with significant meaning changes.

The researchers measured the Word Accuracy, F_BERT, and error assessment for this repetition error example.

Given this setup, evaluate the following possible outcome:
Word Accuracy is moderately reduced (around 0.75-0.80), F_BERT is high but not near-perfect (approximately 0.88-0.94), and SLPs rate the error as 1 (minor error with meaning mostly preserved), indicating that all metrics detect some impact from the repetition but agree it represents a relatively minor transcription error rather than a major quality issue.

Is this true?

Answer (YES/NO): YES